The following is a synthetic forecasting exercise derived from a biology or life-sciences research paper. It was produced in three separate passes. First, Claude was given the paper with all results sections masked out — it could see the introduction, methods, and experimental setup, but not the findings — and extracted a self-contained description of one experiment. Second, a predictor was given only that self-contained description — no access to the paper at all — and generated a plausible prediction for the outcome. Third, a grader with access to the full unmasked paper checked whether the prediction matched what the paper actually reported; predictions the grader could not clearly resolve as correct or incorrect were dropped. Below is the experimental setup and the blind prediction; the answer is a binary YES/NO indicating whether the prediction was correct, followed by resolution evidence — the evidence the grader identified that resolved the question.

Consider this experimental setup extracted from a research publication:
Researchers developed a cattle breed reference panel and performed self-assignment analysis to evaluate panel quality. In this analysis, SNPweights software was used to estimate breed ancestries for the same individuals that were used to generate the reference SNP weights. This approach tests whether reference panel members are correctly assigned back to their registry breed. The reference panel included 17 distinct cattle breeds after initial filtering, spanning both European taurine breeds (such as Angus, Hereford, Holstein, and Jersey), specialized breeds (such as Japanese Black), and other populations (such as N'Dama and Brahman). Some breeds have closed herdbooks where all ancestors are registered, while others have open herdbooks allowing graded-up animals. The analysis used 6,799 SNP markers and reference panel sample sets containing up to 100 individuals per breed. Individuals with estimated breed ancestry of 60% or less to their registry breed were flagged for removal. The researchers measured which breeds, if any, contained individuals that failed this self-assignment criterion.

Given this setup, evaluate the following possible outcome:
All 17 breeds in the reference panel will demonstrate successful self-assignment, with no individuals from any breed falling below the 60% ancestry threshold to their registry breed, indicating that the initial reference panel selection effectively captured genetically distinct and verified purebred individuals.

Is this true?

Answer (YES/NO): NO